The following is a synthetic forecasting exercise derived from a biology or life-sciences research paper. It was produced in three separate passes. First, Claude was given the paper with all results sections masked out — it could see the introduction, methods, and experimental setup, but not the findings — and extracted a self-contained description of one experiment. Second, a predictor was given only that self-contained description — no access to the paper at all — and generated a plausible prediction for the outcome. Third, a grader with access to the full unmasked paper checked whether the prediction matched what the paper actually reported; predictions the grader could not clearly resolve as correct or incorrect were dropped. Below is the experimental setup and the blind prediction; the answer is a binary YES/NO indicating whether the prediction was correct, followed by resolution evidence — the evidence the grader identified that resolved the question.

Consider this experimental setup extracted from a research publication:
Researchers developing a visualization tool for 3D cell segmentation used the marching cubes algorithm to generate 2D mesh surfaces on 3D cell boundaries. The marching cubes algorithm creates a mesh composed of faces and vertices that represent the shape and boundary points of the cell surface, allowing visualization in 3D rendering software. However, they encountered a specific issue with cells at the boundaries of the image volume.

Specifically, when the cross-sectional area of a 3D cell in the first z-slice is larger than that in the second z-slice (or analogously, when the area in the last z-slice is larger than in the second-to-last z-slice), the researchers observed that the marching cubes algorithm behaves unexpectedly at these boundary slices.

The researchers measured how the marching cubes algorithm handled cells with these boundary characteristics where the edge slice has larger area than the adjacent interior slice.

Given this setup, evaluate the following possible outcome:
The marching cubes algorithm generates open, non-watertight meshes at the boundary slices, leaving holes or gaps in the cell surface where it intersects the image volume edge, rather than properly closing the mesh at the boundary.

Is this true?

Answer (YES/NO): NO